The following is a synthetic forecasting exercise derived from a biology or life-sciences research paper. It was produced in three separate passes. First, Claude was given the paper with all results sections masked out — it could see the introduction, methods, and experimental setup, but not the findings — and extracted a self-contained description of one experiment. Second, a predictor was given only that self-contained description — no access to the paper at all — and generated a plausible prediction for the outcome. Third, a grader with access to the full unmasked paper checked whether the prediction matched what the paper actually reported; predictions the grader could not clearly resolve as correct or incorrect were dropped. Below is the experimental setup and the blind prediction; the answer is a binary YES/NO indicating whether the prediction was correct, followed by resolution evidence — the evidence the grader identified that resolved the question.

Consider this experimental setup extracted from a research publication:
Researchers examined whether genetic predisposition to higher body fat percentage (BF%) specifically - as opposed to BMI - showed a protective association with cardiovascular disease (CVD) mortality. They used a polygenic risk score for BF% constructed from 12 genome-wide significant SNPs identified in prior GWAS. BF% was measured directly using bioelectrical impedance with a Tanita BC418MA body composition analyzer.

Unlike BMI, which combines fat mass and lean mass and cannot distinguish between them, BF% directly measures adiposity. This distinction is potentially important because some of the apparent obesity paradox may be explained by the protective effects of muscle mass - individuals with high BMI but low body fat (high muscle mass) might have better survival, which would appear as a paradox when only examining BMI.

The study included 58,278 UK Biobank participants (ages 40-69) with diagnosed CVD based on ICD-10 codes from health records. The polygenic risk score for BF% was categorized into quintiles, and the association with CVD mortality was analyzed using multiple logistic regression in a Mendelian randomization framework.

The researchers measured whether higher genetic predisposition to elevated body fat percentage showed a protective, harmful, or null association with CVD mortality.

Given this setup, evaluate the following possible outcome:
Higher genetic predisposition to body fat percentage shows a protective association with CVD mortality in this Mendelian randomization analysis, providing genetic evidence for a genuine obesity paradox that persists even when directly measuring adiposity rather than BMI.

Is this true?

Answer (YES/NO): NO